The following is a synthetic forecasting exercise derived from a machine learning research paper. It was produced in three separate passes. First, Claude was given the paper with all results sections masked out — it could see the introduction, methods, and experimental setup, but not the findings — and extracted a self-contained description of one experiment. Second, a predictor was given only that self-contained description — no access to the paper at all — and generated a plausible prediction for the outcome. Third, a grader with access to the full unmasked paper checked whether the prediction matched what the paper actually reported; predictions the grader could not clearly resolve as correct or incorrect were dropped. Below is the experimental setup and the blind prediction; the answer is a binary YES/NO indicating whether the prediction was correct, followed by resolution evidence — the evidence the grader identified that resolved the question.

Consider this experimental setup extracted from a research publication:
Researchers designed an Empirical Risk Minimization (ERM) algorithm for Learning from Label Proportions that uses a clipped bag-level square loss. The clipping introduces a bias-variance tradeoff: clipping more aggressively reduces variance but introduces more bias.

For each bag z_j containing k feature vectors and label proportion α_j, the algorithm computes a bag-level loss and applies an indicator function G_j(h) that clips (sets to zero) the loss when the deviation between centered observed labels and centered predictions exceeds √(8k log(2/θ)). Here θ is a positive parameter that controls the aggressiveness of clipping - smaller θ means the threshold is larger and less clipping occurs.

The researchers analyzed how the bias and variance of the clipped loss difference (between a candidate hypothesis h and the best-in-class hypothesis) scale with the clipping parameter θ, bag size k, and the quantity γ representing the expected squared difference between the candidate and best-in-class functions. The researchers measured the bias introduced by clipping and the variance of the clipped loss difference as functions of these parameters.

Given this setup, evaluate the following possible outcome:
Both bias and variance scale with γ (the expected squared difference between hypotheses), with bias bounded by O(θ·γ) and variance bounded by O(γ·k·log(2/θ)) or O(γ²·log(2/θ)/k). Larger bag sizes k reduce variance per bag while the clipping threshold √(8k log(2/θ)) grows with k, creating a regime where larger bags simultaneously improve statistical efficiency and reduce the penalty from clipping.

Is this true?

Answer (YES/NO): NO